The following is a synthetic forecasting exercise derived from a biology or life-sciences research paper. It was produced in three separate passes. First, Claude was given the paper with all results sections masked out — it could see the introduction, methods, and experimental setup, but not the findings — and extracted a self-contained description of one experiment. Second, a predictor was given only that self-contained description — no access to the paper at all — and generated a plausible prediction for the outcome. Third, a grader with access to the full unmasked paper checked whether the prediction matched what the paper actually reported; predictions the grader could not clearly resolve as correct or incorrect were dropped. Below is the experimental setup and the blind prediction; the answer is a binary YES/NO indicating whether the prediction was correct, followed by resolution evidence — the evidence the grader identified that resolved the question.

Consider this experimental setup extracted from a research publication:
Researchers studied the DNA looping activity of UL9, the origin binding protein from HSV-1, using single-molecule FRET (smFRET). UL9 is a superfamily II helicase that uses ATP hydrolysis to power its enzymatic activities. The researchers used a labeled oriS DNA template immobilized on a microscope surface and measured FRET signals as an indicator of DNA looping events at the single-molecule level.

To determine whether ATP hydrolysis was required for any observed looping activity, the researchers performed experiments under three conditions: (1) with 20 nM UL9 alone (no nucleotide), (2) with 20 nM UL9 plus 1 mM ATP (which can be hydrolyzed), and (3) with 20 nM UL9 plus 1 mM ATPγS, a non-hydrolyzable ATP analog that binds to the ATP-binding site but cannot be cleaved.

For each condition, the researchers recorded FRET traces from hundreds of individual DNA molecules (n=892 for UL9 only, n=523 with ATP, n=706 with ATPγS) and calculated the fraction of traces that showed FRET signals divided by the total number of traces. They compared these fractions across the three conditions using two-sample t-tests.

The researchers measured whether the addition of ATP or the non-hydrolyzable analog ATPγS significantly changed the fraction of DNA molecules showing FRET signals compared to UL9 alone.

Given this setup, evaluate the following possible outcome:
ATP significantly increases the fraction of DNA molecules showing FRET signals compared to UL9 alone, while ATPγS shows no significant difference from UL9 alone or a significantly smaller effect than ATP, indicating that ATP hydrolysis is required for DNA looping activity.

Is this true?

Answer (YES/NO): NO